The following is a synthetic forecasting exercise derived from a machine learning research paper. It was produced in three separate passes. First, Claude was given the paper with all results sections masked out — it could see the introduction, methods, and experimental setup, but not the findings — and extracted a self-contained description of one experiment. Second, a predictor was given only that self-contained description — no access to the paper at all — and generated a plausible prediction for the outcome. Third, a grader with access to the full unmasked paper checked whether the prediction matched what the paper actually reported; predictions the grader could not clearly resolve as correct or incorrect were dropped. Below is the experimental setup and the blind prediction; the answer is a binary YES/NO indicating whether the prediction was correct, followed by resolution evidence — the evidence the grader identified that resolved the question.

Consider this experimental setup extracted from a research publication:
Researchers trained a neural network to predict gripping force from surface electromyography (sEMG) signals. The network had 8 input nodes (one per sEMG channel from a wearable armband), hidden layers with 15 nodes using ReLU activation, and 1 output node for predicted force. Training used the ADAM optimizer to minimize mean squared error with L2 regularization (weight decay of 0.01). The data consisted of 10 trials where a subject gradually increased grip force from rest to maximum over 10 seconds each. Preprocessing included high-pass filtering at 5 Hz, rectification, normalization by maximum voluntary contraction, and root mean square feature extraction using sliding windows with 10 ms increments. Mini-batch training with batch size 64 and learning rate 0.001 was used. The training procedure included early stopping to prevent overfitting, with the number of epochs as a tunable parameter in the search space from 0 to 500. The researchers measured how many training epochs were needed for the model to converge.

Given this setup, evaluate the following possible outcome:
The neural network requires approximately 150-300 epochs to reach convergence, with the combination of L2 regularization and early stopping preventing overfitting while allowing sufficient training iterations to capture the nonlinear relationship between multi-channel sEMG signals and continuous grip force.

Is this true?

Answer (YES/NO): NO